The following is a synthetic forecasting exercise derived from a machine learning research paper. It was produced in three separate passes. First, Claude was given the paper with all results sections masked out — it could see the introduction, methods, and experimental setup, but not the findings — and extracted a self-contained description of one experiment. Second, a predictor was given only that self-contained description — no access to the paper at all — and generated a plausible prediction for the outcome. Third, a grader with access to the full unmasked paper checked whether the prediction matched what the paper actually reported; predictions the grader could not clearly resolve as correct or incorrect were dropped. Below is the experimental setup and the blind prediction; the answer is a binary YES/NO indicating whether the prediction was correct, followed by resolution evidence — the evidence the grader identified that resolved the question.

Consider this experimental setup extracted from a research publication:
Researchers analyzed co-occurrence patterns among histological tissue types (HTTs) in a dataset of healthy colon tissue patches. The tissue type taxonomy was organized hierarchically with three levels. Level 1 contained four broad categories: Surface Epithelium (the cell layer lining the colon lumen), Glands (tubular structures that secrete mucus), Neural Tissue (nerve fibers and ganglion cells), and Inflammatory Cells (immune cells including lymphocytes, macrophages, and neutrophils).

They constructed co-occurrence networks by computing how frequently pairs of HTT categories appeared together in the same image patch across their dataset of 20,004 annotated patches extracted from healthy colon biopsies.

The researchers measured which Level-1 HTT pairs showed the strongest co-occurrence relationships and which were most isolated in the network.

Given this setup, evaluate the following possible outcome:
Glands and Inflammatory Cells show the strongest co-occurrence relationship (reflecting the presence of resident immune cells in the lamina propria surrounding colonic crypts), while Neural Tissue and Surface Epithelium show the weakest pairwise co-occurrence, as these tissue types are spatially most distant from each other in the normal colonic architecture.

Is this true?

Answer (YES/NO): NO